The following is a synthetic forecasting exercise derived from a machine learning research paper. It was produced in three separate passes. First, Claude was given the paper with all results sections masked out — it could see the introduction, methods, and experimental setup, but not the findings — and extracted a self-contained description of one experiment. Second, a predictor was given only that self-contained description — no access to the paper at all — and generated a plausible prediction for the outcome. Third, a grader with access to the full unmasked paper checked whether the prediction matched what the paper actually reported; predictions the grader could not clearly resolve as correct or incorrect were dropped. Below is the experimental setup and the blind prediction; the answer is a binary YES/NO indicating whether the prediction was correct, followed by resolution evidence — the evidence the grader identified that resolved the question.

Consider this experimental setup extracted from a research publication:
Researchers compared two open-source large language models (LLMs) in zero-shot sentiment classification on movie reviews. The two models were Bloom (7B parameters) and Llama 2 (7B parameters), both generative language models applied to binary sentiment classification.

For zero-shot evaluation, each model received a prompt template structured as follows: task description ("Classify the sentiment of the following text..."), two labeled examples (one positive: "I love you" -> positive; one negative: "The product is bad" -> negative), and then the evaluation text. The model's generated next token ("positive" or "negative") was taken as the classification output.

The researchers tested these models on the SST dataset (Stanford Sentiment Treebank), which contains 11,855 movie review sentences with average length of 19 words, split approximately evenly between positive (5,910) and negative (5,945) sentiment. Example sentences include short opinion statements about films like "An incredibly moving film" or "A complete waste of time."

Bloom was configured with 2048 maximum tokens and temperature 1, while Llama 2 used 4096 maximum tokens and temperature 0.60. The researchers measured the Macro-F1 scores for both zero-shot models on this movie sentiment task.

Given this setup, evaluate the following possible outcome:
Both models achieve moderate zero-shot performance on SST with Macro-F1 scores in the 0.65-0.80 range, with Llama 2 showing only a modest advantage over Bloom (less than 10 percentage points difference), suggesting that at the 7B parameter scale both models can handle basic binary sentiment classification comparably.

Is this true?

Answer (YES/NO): NO